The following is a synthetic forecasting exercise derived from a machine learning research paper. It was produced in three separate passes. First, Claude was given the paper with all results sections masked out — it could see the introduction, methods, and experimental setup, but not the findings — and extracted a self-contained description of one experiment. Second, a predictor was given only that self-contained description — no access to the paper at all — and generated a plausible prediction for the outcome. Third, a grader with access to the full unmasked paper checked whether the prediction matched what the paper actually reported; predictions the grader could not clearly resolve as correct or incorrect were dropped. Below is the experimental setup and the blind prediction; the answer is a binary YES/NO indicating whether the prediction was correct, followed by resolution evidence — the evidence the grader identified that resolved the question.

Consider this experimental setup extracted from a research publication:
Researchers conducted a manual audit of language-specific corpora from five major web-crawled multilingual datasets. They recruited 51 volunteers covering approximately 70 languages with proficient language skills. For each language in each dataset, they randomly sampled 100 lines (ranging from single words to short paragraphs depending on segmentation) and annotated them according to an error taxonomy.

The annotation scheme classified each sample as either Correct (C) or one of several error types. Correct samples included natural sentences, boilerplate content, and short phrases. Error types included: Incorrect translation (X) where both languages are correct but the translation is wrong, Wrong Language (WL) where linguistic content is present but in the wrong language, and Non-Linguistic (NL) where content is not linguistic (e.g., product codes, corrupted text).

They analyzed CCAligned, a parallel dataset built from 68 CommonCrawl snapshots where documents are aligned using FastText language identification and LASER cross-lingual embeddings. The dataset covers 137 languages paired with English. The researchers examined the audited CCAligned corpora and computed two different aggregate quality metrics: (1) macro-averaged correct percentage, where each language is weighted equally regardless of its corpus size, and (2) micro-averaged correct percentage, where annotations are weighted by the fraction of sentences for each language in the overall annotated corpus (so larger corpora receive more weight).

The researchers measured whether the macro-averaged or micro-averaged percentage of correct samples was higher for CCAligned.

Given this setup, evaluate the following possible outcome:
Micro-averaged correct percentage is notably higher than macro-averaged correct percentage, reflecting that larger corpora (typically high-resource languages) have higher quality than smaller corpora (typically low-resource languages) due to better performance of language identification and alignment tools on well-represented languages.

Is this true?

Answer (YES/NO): YES